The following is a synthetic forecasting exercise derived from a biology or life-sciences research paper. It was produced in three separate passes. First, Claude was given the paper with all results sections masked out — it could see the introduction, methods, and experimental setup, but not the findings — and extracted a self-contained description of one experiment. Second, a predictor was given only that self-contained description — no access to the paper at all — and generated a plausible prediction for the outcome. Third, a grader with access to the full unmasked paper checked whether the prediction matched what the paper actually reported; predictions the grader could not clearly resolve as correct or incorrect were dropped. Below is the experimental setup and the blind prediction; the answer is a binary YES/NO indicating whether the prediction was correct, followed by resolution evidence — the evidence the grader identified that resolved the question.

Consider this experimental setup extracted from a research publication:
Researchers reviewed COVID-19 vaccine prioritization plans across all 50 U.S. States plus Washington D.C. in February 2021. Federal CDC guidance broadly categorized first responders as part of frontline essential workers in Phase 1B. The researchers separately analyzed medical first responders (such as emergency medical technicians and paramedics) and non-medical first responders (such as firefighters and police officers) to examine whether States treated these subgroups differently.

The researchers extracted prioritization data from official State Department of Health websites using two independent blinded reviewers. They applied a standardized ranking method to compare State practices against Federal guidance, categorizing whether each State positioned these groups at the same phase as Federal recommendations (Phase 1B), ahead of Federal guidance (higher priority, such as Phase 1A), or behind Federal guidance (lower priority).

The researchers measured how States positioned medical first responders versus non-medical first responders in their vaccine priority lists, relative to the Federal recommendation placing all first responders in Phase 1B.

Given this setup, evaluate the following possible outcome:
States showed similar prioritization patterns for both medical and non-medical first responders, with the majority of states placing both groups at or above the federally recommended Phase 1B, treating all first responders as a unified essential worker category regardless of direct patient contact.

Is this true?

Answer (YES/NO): NO